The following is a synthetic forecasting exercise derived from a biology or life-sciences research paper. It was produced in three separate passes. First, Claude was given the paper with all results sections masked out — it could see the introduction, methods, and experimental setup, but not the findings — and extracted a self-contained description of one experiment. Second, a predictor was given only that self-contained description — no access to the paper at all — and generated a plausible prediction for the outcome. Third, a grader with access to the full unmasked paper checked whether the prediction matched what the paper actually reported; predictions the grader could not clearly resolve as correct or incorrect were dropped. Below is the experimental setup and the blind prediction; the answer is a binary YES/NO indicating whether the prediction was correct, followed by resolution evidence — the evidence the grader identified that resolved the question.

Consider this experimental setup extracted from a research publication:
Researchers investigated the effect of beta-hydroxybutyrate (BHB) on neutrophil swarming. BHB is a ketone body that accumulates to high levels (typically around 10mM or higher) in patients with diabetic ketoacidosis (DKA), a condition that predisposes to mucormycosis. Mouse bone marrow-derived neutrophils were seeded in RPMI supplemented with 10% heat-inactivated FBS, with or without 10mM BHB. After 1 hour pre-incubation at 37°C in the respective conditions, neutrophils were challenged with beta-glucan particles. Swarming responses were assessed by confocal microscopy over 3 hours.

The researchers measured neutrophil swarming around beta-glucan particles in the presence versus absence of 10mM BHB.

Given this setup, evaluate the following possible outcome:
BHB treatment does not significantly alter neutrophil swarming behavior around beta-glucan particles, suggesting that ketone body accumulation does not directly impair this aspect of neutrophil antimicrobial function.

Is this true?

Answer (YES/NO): NO